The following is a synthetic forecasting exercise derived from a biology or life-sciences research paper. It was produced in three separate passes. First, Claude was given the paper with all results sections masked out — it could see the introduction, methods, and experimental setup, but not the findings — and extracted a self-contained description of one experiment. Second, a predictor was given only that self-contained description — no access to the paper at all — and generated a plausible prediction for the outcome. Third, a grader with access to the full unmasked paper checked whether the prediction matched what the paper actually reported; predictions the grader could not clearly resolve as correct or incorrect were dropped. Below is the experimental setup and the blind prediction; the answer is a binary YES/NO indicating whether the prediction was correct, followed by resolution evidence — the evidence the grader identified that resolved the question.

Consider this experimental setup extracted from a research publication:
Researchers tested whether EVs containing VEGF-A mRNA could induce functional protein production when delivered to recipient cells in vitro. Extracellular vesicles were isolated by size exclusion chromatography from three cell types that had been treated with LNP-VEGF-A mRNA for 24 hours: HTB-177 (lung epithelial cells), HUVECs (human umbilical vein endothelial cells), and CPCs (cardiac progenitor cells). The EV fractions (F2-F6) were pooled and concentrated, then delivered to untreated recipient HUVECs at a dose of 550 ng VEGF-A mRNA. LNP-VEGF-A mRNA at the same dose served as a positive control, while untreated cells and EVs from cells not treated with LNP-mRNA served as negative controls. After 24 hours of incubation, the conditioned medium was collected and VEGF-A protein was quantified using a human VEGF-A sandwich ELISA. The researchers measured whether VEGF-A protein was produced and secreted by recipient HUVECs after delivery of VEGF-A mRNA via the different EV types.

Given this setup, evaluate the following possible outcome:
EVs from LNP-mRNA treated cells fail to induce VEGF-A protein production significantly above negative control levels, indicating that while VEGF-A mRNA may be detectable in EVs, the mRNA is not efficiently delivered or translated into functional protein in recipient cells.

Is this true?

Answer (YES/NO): NO